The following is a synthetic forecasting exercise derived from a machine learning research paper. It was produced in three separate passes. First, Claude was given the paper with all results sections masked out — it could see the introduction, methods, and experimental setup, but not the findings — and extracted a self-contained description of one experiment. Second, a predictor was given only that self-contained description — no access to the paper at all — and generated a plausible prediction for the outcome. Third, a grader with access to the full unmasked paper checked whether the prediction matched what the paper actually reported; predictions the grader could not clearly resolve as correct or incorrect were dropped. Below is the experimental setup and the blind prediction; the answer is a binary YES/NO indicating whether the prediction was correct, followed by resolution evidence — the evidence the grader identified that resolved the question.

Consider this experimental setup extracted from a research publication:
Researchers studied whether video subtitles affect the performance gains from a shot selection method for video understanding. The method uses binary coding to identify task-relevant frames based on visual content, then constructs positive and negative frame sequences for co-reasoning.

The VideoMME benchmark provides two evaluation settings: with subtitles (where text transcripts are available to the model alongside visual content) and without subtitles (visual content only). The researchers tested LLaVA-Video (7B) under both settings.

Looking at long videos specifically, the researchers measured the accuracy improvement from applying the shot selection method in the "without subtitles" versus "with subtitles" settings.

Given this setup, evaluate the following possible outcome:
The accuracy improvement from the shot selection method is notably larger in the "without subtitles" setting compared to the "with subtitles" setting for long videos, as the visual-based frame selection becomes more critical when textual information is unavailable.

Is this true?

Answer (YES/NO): NO